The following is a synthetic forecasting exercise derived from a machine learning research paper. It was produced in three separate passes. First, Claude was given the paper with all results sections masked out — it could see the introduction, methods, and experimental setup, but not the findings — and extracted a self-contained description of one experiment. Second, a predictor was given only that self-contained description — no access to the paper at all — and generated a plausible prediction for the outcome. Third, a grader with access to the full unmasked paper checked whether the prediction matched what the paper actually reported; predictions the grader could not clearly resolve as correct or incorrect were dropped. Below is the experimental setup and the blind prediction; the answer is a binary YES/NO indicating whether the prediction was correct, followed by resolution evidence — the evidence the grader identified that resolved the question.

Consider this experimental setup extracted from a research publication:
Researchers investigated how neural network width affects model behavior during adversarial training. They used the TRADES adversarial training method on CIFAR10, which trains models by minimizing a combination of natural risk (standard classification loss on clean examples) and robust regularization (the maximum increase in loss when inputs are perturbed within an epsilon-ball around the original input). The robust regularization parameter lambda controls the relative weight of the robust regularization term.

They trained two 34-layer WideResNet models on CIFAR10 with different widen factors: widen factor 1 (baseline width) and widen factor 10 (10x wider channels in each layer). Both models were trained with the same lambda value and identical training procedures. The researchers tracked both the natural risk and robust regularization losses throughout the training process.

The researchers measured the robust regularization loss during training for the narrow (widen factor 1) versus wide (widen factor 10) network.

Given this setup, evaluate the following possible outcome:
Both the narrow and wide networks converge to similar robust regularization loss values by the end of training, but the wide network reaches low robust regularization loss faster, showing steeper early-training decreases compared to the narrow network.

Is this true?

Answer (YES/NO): NO